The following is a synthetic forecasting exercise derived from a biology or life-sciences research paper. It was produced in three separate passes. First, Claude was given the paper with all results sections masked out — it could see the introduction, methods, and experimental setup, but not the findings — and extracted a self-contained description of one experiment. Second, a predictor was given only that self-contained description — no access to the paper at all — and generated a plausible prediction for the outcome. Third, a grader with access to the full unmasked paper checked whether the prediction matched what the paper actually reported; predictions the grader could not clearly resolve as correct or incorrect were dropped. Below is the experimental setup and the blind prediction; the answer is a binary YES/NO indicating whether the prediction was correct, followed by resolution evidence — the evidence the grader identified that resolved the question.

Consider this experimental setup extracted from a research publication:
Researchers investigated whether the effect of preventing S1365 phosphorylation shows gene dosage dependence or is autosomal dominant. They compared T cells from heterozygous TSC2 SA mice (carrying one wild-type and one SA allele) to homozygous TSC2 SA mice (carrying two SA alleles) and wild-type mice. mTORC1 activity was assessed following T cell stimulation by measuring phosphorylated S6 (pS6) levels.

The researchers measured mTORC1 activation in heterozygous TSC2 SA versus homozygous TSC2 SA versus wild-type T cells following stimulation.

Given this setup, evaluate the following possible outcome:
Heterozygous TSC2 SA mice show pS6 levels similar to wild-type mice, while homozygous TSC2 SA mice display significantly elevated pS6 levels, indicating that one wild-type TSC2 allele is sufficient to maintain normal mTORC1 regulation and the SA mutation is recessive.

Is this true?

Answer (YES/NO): NO